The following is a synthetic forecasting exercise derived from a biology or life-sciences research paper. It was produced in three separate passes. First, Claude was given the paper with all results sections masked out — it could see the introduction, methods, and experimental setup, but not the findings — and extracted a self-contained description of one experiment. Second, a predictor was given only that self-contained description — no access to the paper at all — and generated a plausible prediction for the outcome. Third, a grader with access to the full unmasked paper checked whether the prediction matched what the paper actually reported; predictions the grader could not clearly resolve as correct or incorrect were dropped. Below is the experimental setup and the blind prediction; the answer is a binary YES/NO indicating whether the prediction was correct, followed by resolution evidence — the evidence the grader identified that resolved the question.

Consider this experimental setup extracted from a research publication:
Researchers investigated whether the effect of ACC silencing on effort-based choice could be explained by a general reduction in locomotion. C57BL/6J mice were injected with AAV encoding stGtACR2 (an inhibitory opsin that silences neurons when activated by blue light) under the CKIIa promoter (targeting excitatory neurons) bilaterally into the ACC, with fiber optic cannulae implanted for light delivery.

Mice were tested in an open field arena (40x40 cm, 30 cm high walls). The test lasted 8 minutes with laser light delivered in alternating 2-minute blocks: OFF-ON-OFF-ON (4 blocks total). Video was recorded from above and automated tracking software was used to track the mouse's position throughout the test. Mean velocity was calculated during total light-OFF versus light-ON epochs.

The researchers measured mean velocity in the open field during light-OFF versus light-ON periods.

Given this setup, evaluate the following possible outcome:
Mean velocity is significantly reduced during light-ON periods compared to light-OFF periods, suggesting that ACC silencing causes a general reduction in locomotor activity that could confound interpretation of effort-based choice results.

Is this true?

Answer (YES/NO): NO